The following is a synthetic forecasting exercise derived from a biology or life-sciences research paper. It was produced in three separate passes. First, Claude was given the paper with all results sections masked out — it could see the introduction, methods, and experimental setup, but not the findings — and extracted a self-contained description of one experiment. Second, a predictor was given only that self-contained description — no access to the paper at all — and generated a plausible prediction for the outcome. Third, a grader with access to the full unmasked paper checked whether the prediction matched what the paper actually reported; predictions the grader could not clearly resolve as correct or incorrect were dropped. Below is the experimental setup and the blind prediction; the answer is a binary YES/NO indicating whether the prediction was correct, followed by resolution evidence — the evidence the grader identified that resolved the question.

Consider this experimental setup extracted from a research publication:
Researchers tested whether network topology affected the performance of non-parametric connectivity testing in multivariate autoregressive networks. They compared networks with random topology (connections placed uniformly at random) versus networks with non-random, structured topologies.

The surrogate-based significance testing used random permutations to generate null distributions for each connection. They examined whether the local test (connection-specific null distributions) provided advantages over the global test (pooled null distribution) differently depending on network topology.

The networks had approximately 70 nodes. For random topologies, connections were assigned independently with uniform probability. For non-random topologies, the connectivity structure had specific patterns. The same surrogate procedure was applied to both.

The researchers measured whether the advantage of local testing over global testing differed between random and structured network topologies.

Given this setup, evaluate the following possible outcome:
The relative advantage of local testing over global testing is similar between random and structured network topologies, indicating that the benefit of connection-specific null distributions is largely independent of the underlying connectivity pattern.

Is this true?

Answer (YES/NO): NO